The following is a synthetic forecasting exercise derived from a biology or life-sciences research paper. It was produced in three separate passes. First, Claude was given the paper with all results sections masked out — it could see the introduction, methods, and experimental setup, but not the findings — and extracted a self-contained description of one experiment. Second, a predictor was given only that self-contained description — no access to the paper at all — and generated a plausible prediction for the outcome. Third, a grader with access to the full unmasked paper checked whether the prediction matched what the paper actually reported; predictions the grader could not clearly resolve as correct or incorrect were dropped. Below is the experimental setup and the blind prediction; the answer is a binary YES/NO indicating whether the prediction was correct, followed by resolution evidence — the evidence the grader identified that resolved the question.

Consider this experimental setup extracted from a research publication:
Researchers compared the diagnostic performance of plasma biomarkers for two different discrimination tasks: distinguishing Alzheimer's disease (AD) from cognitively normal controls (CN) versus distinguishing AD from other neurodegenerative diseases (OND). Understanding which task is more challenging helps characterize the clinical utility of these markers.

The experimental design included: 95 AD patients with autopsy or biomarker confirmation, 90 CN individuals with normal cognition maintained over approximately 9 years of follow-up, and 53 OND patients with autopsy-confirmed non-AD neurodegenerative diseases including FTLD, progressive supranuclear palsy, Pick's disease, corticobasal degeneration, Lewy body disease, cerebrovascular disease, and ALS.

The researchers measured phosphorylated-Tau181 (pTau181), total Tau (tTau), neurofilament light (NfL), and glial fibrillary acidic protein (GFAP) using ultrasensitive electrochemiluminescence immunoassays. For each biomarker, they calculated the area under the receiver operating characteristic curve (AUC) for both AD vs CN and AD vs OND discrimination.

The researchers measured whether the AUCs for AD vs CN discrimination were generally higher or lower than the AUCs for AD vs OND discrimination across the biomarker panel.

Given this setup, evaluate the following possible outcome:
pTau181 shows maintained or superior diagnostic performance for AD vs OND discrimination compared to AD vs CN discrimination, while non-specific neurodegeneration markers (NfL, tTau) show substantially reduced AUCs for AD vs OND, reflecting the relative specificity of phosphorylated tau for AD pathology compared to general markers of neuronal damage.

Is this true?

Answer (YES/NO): NO